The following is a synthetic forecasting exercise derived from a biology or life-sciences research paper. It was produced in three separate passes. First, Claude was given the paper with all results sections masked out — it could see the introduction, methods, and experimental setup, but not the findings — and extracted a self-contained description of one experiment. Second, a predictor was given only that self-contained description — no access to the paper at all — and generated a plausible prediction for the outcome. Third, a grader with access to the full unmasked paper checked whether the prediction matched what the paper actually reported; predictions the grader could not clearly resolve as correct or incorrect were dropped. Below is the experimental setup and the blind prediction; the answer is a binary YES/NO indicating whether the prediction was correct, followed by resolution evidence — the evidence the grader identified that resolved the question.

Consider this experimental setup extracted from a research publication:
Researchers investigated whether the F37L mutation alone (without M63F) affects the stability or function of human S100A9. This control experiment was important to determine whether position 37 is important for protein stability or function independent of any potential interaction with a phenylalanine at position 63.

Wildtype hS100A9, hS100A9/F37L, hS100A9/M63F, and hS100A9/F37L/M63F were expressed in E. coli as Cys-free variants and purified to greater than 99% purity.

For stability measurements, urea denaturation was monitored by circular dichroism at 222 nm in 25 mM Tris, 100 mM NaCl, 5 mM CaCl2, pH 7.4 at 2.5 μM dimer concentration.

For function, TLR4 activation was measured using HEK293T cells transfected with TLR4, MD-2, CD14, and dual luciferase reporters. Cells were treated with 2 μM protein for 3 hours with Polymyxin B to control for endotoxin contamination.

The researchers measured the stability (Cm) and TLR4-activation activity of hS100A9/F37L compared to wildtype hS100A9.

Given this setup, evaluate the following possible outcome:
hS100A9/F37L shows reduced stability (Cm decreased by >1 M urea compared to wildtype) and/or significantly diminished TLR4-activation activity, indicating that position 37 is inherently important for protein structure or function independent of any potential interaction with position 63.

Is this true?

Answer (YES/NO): NO